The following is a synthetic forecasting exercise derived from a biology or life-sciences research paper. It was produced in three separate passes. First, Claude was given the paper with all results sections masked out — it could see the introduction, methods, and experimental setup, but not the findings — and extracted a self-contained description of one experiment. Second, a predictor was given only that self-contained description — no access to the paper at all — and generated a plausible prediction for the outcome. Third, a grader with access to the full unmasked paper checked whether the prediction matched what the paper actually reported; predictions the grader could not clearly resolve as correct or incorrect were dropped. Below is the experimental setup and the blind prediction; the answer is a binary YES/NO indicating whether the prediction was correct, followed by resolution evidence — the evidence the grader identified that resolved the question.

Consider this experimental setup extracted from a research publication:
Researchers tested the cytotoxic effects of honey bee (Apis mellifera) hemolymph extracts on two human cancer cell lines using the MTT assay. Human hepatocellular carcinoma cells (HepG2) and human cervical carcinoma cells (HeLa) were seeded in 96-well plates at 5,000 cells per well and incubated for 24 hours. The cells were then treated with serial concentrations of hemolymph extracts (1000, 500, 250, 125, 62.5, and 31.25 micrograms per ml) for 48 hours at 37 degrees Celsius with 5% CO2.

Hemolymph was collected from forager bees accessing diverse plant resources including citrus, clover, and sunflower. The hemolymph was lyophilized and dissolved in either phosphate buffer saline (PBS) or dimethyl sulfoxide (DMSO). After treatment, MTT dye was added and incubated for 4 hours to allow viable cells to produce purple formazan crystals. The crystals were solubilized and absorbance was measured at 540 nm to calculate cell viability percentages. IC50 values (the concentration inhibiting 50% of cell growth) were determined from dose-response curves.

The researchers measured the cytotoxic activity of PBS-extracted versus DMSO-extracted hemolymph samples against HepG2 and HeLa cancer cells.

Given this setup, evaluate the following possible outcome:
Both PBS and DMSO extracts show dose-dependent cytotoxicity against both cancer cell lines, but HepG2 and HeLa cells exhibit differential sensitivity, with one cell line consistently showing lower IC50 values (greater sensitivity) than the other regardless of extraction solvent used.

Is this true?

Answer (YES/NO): NO